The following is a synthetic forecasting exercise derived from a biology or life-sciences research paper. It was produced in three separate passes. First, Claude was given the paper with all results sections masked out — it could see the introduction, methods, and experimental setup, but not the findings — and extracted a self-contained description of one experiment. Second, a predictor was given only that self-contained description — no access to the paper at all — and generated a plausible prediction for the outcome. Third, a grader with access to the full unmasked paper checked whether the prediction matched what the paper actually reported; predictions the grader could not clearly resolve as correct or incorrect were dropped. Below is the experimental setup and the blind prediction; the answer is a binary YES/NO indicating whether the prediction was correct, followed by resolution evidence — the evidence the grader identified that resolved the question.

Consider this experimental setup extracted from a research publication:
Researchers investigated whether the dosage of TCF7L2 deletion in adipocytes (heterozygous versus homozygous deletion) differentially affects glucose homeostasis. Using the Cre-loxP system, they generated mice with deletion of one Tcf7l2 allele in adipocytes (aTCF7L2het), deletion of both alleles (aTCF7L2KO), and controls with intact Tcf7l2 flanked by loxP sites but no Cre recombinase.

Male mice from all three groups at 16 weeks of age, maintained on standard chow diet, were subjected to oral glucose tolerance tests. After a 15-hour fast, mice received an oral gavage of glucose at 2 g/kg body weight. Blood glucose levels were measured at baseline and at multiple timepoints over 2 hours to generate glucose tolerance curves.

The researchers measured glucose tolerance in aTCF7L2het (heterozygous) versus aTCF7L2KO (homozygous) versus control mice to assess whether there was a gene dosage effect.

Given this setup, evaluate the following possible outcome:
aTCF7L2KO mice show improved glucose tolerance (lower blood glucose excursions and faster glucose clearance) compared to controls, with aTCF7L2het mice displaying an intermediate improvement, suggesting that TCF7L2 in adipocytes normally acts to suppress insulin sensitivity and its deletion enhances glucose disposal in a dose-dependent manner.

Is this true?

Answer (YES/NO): NO